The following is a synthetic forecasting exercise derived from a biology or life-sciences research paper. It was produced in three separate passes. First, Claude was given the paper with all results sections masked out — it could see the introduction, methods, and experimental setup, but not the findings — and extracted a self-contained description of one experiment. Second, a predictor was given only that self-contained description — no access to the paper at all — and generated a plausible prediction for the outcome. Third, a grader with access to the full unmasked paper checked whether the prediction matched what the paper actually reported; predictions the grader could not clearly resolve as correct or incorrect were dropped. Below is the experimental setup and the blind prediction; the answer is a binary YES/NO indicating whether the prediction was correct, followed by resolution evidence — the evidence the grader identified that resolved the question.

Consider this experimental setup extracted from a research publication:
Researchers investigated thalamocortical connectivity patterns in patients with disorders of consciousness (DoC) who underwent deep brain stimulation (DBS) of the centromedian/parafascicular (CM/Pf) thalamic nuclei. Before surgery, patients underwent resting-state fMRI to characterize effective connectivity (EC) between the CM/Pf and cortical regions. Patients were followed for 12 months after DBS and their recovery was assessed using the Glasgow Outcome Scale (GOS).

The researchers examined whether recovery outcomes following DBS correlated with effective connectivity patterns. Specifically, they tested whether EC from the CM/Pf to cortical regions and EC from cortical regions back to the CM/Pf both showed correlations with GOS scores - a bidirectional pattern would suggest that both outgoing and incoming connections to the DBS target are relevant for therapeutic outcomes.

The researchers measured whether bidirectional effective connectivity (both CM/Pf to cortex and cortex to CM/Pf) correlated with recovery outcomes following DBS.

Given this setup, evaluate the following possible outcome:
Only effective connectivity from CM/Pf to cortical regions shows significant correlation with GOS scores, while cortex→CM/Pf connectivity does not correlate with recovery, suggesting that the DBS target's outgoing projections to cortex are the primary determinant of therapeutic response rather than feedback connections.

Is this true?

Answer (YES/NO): NO